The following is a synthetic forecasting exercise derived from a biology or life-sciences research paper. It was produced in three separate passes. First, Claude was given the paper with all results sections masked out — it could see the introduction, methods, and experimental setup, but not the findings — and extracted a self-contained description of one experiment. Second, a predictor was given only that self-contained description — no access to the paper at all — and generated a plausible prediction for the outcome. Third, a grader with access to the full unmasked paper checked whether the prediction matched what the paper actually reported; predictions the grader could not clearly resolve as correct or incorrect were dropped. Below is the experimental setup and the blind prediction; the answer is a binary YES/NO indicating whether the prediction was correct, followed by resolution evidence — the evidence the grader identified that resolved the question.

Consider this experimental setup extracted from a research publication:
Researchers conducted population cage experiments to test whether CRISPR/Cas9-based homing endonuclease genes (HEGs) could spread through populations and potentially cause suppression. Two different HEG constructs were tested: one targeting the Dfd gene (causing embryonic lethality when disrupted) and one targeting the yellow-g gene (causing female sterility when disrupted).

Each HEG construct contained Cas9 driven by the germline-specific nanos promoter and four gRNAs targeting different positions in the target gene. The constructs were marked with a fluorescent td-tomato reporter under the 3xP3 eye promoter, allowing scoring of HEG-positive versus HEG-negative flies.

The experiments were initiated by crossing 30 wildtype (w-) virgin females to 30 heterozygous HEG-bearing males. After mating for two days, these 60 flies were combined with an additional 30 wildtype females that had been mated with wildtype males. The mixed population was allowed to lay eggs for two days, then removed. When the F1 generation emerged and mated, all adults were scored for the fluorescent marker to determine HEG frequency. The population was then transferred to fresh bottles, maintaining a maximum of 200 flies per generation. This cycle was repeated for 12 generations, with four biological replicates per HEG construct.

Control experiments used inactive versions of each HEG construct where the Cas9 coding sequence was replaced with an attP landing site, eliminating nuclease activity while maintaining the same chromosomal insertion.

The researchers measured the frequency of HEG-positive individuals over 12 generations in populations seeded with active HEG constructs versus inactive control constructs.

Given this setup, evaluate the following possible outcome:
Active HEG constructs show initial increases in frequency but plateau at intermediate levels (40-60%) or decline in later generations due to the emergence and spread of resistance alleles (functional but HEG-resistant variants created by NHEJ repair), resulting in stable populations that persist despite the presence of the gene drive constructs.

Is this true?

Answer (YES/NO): NO